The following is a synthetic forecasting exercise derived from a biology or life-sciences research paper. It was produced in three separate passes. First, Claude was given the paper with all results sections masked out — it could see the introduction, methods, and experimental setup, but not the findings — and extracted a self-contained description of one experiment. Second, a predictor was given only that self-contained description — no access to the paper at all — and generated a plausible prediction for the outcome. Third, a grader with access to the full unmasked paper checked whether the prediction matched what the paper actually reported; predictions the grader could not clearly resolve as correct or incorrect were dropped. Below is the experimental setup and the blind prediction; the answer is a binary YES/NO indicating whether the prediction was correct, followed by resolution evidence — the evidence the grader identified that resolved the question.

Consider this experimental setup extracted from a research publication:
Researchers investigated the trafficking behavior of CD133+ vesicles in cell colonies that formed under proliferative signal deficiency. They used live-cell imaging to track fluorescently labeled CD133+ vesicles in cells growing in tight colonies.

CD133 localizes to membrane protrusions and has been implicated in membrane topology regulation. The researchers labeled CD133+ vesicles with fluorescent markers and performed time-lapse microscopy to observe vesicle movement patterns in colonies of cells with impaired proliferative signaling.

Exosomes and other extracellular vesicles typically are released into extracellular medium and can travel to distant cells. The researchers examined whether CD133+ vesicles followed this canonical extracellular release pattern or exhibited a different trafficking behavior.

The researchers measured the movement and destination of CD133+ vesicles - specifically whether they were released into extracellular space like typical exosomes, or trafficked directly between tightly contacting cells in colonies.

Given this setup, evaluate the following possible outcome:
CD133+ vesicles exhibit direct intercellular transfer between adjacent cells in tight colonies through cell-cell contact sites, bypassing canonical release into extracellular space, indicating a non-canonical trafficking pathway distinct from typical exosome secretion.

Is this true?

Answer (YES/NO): YES